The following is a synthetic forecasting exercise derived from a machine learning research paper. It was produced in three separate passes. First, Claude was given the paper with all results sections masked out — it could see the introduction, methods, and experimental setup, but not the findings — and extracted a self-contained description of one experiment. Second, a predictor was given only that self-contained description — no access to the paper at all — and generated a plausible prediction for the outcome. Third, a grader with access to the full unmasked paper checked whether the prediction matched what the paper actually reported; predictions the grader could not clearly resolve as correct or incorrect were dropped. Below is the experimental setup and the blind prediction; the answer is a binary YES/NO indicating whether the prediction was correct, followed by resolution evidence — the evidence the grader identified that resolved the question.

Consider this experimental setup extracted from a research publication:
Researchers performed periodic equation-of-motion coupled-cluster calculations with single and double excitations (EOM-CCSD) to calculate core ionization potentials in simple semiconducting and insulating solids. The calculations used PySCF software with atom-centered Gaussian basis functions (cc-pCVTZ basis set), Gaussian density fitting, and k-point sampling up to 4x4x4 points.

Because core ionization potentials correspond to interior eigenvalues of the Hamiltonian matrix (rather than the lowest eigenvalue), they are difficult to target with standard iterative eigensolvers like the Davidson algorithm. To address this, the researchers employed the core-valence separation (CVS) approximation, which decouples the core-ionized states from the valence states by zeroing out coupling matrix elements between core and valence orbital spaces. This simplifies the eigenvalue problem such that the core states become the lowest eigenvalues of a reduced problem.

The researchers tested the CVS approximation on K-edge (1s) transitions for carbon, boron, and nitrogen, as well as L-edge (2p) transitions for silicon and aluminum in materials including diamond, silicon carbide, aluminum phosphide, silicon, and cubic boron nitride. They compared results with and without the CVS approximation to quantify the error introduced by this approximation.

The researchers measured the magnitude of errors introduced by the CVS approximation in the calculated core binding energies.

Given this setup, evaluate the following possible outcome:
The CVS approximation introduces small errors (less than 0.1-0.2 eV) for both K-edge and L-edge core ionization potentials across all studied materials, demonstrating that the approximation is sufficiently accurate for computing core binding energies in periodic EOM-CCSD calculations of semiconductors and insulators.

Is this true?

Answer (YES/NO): YES